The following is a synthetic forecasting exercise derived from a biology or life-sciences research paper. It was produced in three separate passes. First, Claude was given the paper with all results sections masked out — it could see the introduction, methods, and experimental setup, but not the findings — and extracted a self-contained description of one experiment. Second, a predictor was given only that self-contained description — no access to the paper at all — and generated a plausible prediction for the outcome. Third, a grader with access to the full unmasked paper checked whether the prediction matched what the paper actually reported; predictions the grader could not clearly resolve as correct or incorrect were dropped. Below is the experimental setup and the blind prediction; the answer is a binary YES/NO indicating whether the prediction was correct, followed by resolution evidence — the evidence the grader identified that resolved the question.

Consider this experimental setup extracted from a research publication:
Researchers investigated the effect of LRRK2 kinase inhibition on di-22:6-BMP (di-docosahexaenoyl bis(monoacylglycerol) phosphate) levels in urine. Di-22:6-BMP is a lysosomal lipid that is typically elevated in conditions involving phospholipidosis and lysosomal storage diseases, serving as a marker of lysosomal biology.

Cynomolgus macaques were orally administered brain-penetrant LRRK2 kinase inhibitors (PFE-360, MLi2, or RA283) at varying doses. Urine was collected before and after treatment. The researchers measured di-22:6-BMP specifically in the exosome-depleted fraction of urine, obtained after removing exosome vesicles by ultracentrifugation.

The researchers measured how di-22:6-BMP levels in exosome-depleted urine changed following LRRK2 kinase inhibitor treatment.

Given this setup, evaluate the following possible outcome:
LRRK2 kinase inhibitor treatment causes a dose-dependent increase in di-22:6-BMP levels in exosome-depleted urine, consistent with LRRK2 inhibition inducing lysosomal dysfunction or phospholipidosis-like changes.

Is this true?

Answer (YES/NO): NO